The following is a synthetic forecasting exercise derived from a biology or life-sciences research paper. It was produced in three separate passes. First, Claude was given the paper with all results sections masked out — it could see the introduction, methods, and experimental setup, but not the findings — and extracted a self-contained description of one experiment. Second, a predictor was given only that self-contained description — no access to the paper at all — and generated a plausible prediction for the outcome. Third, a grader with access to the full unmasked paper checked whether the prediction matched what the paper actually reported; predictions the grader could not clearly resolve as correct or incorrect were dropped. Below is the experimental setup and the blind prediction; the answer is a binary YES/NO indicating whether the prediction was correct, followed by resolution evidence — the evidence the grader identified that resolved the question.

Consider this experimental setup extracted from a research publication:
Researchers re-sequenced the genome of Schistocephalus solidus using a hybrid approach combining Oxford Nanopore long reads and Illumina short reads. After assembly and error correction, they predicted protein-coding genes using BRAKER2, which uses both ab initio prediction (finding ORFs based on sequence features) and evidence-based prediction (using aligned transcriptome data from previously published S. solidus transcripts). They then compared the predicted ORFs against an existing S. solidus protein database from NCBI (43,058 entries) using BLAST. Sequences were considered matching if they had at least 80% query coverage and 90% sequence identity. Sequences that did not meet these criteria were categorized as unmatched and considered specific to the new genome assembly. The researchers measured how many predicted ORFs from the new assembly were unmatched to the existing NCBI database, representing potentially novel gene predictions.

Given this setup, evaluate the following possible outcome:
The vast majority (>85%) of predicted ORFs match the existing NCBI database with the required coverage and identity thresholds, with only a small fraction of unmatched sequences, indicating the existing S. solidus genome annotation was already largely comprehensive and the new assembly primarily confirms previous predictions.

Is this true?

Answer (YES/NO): NO